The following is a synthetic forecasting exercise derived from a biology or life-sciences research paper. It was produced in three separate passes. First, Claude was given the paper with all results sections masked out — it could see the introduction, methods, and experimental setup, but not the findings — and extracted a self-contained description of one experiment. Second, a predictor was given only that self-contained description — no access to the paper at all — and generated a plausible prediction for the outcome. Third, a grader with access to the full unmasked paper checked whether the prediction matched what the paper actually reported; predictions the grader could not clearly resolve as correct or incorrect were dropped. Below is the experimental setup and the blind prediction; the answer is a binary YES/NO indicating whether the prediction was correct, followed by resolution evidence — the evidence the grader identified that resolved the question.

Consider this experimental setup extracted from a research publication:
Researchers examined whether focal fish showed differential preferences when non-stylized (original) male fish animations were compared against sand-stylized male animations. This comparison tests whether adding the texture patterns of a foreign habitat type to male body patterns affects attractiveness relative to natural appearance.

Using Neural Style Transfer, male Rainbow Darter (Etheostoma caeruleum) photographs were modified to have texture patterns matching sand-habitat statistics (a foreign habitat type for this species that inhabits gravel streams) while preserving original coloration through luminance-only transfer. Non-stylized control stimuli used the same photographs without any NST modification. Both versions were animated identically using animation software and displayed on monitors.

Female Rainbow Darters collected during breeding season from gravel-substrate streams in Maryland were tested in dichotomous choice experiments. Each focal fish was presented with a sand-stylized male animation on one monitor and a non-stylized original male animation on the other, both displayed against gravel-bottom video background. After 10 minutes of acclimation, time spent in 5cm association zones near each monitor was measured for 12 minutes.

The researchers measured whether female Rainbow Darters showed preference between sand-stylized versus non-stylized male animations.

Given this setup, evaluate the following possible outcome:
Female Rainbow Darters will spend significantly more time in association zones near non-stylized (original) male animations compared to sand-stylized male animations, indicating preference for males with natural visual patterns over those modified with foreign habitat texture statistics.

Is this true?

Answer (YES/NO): NO